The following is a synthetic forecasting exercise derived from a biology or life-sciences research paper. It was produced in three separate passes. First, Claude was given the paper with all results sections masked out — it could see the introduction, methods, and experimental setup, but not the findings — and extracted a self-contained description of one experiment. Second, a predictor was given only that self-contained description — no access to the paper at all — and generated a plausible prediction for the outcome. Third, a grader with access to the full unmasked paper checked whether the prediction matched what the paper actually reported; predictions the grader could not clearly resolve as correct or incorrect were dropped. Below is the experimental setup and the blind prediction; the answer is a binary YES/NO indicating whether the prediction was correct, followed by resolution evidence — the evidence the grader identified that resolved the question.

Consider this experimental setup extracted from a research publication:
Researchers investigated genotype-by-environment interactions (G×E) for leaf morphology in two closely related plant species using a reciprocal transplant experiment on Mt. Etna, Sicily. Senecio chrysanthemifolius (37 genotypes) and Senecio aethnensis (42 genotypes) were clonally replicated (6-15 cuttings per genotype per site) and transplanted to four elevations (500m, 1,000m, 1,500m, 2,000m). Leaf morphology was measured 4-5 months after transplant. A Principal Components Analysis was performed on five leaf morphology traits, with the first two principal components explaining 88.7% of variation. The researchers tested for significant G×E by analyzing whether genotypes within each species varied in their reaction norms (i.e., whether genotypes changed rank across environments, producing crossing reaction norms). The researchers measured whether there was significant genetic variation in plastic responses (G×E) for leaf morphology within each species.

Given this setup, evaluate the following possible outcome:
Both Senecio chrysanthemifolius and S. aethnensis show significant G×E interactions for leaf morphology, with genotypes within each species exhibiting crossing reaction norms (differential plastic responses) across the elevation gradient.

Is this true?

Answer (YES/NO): NO